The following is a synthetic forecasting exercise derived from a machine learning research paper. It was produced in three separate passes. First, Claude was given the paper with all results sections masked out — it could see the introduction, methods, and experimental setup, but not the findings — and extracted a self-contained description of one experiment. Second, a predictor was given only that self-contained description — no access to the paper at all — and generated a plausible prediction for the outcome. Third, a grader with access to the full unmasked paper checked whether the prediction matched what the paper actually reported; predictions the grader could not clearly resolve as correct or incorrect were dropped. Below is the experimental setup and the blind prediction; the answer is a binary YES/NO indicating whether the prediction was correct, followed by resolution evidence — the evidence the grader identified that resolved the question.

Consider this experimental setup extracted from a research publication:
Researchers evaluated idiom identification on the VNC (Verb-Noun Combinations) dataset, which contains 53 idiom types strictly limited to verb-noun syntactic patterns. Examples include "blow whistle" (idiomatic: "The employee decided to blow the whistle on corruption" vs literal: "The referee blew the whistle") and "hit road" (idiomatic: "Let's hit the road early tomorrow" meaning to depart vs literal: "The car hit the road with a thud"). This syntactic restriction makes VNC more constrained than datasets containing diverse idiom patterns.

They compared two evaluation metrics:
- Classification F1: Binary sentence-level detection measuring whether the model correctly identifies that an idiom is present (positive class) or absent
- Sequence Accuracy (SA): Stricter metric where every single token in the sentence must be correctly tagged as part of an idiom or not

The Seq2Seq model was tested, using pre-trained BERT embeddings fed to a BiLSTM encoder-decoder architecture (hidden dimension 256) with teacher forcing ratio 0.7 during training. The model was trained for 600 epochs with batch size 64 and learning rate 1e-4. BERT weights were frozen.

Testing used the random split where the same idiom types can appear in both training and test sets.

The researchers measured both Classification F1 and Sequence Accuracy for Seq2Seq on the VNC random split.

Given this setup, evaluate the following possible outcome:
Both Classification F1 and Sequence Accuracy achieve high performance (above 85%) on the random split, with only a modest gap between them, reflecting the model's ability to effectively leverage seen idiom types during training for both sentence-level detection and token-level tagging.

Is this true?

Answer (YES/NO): YES